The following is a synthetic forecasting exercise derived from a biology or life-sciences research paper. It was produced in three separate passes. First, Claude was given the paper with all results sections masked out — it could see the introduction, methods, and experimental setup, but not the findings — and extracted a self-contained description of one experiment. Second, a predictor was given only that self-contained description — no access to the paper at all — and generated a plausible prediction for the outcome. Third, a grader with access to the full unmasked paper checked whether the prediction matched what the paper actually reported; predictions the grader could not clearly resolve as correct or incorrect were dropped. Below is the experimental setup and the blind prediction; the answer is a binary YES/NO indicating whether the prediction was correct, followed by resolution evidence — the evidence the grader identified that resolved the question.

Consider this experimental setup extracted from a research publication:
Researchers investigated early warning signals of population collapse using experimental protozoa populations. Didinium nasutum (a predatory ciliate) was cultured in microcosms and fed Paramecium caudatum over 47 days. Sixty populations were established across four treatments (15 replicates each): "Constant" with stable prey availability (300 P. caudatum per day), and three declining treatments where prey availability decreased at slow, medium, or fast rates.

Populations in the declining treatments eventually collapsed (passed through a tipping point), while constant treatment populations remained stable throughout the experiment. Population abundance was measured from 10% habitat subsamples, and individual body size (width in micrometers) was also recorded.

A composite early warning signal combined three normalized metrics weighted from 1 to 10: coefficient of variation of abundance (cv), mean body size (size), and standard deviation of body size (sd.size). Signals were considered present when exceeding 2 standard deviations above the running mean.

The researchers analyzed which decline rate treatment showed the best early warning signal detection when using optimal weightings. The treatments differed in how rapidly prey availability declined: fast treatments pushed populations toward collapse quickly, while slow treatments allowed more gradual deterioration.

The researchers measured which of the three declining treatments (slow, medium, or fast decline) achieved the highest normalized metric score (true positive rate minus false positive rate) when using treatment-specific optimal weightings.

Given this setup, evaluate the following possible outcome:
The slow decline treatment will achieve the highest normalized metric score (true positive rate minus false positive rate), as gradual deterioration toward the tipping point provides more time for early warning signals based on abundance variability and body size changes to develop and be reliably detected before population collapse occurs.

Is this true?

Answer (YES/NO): YES